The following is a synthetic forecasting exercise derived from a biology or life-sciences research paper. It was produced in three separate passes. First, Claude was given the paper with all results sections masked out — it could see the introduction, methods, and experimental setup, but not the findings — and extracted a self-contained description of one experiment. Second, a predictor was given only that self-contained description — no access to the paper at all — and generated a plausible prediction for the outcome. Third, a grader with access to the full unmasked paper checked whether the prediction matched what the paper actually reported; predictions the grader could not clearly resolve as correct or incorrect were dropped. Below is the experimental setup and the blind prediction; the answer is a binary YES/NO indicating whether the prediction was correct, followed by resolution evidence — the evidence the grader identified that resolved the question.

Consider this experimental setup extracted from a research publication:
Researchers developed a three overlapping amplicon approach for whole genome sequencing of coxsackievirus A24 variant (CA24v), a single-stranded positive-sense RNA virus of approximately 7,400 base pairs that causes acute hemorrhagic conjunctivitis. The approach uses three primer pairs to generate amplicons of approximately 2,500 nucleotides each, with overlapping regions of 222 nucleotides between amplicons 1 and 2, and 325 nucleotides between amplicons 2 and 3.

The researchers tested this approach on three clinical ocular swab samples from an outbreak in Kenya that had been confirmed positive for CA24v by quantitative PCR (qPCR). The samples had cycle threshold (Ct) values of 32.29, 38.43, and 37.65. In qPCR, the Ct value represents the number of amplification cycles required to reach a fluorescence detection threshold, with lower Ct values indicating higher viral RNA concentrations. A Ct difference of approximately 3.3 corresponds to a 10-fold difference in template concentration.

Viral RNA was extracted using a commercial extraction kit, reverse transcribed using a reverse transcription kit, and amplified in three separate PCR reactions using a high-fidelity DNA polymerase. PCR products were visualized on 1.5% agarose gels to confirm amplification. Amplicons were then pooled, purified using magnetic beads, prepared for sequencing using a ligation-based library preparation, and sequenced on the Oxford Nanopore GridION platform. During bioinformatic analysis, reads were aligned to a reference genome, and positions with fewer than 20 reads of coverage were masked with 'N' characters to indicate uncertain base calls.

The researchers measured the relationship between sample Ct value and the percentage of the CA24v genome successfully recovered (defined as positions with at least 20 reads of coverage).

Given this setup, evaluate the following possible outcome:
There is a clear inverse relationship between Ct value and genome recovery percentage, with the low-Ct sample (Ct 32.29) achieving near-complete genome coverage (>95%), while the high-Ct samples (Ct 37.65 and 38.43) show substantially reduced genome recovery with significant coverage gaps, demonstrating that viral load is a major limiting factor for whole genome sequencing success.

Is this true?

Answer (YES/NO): NO